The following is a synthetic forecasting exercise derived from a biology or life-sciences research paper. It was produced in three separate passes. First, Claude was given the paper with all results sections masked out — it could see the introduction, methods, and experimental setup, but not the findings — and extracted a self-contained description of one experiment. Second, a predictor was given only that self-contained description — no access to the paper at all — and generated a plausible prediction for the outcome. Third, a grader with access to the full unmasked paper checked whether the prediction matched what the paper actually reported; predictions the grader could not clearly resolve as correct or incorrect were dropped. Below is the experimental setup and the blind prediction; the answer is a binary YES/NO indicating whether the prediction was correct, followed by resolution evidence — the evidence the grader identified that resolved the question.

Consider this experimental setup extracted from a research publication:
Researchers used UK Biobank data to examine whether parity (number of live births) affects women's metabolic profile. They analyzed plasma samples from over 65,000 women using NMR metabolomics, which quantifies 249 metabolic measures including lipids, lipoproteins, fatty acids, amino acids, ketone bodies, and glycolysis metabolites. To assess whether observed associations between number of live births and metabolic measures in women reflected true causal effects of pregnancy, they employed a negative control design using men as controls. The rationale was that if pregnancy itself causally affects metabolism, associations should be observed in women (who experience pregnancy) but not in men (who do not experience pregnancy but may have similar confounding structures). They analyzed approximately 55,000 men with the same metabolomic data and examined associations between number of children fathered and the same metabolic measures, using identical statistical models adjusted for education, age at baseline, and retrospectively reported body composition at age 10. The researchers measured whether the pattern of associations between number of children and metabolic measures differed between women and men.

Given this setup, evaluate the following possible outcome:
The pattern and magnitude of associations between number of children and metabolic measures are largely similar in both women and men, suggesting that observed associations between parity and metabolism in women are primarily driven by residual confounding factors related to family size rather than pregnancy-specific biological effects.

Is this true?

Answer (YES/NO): NO